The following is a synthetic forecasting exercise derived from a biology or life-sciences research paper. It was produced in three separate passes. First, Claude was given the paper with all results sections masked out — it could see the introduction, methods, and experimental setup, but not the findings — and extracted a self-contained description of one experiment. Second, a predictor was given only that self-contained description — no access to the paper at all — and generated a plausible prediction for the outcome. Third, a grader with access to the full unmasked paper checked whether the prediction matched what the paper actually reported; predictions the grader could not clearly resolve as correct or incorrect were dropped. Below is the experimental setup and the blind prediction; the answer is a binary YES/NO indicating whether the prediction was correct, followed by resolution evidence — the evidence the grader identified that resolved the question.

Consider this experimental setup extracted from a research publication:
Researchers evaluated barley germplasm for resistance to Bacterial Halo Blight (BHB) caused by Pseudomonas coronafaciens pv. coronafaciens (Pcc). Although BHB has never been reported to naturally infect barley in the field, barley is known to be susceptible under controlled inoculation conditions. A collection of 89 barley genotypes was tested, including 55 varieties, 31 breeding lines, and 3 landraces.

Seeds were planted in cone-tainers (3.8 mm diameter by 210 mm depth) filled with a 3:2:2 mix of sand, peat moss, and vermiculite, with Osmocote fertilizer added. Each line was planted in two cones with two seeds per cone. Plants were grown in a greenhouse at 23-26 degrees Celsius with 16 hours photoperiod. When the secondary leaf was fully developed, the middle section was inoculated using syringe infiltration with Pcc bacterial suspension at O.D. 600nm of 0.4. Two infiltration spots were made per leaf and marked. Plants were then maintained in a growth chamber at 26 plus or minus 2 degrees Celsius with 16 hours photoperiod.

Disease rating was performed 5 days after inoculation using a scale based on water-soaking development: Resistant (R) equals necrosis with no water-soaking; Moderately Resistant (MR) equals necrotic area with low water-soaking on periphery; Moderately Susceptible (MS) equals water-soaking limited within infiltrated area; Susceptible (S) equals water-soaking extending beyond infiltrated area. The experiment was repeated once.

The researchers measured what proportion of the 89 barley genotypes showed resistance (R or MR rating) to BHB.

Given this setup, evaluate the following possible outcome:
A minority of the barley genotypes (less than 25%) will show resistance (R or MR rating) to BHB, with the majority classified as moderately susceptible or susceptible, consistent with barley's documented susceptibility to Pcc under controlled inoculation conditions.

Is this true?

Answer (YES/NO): YES